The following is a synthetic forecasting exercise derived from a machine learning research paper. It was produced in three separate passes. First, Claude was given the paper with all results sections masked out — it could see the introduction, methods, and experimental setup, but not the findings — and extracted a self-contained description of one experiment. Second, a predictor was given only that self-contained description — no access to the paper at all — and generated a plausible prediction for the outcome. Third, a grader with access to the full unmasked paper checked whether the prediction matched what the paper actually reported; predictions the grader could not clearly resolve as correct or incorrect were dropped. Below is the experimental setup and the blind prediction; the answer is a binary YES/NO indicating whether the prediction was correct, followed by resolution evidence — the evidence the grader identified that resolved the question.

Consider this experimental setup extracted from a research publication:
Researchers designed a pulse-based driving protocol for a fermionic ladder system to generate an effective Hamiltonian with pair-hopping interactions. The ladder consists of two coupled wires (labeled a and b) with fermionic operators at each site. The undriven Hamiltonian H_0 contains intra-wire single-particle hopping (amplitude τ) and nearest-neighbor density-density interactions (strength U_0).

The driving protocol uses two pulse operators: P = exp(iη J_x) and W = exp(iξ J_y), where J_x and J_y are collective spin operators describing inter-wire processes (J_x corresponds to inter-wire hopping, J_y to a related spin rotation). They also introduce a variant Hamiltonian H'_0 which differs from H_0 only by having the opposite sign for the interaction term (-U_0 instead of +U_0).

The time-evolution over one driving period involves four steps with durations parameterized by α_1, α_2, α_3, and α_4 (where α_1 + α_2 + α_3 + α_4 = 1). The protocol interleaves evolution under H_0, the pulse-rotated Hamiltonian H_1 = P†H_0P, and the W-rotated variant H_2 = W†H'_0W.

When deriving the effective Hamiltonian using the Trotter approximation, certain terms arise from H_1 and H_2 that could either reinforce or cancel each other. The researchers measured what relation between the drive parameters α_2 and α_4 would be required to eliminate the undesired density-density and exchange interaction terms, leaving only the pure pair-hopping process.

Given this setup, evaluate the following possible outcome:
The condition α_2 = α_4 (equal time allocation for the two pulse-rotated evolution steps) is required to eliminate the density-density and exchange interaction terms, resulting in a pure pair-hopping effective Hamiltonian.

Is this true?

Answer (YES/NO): YES